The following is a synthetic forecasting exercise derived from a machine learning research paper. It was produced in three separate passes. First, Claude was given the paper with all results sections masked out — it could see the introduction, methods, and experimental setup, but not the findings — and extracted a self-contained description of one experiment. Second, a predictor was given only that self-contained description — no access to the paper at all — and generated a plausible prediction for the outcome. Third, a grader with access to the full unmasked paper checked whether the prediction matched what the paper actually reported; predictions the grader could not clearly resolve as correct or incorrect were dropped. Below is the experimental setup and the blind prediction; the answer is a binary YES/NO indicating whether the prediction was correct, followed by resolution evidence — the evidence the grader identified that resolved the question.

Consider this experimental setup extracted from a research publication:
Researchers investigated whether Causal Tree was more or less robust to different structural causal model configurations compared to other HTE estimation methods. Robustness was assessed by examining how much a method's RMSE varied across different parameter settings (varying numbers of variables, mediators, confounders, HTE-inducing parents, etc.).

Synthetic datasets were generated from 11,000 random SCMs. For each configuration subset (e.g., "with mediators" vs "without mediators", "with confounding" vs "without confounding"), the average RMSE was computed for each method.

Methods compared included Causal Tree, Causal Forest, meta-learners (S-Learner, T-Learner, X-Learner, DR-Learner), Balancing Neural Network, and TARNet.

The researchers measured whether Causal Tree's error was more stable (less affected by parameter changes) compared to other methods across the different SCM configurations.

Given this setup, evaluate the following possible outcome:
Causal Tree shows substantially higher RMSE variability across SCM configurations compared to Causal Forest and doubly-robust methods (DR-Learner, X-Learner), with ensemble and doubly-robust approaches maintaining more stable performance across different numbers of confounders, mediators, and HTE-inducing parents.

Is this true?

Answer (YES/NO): NO